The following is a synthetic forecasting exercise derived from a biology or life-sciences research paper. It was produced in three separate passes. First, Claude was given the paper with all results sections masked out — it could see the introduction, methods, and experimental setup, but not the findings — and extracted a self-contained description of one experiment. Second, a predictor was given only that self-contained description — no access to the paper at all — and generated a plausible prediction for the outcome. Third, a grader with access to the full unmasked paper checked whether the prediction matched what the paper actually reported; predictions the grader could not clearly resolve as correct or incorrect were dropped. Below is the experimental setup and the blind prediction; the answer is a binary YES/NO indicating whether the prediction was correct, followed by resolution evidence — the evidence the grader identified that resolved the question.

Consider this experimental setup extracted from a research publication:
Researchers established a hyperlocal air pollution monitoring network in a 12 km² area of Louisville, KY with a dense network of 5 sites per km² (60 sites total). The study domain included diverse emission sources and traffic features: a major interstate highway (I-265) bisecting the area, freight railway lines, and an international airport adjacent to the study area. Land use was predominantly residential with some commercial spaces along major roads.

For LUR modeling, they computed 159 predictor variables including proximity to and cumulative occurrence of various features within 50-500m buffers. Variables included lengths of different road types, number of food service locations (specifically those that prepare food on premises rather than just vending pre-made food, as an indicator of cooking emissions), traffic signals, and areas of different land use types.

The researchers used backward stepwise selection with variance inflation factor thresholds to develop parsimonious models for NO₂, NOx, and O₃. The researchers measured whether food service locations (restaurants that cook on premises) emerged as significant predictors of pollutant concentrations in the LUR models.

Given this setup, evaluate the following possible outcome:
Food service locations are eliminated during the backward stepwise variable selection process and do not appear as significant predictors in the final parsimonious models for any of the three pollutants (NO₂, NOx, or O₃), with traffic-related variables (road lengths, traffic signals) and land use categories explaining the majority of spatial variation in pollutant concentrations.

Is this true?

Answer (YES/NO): NO